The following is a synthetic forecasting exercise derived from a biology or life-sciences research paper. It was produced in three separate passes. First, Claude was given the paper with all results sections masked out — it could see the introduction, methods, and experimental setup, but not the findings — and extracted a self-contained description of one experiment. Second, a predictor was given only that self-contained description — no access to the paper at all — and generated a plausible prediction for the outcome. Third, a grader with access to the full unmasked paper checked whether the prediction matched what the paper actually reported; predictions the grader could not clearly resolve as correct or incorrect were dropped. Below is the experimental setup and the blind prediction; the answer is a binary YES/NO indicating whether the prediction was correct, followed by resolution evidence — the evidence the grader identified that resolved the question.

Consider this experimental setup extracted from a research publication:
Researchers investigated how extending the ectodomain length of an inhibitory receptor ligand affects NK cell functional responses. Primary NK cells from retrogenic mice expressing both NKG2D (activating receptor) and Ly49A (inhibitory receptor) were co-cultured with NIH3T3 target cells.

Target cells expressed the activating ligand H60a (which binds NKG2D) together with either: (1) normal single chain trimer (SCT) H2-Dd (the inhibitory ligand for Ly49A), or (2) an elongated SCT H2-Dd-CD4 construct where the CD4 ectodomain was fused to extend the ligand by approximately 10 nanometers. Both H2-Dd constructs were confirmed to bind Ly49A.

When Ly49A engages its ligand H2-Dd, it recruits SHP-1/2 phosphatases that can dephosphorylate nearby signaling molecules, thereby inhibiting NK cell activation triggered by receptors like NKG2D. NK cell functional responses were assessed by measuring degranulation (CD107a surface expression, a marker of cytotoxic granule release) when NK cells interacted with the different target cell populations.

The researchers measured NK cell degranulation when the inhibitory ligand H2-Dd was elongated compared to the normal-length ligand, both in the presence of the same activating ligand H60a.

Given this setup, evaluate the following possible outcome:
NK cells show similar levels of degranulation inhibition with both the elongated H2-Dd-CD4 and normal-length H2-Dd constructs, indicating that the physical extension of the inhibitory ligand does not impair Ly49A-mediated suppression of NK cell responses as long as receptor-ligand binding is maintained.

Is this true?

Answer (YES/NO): NO